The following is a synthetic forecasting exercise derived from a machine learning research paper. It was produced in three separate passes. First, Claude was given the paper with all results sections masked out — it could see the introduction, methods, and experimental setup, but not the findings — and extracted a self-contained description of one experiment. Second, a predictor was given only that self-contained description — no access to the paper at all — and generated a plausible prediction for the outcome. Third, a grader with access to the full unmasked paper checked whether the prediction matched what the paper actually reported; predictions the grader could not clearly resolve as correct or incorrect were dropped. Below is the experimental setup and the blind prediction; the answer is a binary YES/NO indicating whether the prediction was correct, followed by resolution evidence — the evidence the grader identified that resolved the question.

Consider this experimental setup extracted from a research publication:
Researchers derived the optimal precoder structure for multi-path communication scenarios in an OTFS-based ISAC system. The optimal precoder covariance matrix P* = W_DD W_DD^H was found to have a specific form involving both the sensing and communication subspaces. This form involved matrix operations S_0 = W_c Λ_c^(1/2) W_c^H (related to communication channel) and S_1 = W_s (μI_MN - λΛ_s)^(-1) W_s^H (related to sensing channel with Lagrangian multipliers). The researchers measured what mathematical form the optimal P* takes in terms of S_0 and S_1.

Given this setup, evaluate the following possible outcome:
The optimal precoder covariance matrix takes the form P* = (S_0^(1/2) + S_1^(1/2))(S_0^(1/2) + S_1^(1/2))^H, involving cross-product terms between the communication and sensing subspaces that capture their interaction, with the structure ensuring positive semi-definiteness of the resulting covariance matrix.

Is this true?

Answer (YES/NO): NO